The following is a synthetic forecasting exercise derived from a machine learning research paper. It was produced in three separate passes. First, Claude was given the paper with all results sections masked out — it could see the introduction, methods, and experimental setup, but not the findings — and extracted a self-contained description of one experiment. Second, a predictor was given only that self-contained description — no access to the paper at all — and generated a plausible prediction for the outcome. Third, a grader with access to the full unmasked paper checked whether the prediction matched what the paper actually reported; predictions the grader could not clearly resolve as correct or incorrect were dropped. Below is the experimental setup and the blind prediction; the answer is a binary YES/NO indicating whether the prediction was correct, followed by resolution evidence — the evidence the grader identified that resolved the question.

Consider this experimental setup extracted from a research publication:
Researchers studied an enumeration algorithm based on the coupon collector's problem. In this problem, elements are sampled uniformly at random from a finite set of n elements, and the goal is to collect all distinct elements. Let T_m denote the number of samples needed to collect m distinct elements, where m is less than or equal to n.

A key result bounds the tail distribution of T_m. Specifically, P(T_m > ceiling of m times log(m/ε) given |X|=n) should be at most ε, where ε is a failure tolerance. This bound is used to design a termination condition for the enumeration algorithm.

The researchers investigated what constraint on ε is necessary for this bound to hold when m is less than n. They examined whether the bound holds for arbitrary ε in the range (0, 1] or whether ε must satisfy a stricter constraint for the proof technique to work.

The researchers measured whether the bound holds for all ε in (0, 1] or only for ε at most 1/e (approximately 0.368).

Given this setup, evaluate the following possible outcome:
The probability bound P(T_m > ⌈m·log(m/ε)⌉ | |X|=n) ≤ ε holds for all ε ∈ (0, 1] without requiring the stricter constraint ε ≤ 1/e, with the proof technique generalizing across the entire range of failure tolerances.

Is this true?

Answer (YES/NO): NO